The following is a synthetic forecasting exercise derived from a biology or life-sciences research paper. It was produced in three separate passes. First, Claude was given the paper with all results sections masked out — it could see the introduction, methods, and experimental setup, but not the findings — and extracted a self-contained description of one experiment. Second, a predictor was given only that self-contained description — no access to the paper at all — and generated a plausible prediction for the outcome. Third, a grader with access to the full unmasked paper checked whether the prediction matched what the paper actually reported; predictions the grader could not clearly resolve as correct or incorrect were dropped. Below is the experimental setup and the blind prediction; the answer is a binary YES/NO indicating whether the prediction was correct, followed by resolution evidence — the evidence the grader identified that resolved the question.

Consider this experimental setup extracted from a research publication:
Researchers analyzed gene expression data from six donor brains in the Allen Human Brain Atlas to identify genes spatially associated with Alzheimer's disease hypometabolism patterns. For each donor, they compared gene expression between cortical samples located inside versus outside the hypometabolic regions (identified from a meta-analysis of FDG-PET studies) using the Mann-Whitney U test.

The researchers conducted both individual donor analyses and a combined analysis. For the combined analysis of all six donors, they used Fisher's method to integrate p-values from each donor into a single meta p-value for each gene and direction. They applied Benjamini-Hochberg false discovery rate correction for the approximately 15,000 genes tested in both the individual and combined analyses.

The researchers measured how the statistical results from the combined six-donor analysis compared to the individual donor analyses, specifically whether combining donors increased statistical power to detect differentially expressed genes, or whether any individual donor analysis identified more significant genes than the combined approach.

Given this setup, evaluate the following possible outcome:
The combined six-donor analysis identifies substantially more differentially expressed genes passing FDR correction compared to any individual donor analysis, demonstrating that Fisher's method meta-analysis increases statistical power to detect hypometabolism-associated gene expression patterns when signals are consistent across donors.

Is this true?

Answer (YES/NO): NO